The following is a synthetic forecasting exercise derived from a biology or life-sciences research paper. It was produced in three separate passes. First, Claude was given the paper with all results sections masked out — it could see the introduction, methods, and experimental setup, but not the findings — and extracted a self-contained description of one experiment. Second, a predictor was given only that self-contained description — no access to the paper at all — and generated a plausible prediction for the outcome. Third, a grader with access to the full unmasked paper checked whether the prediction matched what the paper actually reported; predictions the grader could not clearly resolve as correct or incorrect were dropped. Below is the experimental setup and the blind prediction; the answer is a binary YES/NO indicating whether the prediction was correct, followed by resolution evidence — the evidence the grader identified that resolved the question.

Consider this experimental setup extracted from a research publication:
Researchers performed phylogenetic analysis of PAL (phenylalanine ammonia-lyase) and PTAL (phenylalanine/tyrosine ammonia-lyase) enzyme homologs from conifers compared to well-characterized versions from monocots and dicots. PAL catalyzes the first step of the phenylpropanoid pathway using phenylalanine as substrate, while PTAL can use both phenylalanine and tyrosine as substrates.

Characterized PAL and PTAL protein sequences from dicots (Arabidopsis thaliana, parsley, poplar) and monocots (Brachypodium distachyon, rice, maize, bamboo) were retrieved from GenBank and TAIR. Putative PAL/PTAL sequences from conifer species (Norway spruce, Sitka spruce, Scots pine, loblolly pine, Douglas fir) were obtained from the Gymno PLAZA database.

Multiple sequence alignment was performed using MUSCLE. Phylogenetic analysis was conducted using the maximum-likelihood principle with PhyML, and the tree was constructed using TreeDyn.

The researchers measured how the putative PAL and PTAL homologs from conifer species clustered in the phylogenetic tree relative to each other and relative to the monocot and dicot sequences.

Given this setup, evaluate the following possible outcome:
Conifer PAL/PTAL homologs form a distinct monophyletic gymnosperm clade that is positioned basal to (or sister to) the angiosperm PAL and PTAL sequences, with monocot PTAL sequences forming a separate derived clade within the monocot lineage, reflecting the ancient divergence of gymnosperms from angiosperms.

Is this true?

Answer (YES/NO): NO